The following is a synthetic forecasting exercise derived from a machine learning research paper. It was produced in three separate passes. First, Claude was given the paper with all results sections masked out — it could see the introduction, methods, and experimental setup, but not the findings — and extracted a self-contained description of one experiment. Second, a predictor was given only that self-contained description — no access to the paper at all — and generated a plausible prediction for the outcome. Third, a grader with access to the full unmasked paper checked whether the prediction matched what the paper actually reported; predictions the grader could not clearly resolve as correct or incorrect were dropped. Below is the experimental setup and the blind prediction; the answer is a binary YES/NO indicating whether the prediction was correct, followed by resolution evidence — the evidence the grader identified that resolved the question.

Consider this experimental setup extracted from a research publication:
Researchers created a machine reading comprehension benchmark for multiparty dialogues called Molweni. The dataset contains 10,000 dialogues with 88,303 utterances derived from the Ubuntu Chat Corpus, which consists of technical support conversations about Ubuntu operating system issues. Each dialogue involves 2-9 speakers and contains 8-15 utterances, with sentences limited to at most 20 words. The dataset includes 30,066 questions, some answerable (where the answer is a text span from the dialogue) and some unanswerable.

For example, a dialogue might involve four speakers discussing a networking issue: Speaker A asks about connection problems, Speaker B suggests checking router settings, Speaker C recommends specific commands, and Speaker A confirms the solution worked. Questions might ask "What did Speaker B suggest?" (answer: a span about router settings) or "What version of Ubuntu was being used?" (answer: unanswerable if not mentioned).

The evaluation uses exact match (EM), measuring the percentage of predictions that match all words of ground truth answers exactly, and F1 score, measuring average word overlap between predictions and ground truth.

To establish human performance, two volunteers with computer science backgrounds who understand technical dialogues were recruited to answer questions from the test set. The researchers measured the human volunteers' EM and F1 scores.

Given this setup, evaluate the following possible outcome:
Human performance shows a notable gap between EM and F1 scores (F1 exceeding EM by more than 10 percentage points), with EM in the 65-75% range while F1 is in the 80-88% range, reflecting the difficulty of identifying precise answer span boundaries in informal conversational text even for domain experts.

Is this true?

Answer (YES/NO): NO